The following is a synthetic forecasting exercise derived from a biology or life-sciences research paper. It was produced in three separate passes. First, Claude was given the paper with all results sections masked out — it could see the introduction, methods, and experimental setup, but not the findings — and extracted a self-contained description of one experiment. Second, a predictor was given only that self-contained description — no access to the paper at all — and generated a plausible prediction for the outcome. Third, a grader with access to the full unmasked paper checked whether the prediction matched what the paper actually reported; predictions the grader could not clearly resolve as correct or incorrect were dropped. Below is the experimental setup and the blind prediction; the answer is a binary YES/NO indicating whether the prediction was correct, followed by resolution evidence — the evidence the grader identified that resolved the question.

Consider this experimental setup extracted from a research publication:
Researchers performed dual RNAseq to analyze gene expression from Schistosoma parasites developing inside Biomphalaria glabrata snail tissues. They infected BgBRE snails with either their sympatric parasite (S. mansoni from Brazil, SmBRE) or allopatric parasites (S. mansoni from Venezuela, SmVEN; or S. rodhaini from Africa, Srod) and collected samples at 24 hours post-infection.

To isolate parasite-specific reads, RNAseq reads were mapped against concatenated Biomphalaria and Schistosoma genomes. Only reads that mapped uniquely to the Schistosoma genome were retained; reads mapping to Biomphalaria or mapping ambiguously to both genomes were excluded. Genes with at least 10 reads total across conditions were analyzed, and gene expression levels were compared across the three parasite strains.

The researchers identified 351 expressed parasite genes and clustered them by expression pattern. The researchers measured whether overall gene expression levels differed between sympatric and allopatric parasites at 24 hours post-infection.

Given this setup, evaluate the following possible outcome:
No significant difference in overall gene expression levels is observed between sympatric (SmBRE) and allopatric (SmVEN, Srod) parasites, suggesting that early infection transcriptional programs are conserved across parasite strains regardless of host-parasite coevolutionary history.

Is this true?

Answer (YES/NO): NO